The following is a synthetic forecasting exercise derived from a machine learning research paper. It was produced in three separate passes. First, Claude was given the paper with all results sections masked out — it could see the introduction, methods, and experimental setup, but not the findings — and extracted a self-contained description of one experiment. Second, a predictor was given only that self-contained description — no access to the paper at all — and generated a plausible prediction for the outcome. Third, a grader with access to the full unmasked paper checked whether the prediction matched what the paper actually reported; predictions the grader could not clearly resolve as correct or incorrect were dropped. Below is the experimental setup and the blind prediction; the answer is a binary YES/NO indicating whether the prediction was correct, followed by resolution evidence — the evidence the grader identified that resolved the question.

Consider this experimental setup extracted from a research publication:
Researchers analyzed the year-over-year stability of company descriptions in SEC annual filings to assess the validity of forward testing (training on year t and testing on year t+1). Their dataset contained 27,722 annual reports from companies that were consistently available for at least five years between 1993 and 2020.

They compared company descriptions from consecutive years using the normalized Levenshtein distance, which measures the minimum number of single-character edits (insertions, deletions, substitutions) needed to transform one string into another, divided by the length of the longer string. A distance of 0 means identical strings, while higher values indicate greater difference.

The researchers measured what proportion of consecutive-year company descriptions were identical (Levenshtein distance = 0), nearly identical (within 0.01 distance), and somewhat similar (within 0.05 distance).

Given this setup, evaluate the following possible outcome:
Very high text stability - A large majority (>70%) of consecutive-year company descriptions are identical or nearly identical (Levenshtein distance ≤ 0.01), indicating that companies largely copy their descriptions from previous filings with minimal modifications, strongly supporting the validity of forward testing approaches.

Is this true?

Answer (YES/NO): NO